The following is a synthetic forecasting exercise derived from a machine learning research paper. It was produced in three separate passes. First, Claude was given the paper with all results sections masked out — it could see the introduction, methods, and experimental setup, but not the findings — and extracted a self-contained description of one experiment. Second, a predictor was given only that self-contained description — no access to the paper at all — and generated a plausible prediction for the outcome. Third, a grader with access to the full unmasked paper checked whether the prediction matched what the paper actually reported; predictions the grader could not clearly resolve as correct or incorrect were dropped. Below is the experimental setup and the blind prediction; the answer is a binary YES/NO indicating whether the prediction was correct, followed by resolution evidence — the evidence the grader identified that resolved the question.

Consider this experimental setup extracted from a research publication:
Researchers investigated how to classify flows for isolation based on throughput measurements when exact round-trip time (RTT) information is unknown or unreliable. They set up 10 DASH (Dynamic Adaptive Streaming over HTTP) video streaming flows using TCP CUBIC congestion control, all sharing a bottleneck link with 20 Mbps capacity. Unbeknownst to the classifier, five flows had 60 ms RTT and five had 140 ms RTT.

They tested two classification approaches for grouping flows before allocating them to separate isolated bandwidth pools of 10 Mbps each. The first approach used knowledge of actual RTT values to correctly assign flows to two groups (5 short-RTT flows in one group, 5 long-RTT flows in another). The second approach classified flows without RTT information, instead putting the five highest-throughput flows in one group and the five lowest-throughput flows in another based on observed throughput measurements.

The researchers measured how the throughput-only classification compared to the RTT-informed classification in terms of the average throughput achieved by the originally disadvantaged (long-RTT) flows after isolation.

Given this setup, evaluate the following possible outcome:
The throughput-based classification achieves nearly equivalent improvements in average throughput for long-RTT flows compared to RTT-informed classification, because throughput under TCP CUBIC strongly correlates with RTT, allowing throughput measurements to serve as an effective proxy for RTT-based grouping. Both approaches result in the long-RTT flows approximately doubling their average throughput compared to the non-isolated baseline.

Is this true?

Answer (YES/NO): NO